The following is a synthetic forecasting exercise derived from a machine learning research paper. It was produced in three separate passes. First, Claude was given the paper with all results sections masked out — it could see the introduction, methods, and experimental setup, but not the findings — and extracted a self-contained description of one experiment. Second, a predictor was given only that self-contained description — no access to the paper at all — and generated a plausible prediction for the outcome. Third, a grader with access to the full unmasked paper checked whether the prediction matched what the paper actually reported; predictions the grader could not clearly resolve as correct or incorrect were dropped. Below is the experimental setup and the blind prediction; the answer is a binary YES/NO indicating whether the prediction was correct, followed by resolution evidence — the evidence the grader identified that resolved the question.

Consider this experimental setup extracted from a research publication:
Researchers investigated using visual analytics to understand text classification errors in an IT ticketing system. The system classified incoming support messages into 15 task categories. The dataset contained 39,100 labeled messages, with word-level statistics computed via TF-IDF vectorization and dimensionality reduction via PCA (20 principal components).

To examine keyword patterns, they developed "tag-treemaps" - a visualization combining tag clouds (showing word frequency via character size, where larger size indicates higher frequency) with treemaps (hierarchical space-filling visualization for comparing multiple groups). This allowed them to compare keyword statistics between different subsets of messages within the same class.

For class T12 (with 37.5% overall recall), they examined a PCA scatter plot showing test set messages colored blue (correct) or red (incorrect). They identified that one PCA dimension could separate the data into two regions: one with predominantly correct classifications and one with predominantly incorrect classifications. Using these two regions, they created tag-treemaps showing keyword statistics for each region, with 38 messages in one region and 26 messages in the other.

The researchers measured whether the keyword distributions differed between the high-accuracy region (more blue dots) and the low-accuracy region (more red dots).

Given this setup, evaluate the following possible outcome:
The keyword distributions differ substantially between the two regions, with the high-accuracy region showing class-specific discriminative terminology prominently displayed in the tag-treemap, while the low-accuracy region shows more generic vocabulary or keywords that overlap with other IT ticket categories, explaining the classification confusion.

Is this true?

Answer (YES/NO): NO